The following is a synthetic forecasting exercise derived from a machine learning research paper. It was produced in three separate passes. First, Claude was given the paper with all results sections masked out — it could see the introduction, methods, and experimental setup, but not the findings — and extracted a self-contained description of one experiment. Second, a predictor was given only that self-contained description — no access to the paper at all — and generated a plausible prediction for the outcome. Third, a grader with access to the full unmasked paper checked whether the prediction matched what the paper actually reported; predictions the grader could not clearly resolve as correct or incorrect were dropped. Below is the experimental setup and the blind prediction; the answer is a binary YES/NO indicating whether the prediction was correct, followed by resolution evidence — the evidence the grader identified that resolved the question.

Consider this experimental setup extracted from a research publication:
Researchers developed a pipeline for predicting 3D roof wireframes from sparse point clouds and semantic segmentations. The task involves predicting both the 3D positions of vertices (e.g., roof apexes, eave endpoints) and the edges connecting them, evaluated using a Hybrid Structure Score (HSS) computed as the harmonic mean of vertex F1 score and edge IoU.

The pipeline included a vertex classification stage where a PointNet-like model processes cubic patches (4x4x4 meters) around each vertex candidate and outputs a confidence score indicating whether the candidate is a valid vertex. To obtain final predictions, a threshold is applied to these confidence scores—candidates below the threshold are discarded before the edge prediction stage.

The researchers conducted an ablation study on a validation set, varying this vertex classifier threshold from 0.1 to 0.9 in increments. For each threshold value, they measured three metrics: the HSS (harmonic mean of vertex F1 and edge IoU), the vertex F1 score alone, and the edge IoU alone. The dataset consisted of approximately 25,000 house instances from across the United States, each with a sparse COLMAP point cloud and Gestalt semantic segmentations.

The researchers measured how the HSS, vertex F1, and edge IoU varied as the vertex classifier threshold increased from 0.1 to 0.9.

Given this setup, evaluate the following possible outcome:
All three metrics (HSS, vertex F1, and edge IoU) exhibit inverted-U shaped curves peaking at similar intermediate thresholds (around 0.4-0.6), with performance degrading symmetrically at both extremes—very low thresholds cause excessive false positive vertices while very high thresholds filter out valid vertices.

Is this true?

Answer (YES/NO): NO